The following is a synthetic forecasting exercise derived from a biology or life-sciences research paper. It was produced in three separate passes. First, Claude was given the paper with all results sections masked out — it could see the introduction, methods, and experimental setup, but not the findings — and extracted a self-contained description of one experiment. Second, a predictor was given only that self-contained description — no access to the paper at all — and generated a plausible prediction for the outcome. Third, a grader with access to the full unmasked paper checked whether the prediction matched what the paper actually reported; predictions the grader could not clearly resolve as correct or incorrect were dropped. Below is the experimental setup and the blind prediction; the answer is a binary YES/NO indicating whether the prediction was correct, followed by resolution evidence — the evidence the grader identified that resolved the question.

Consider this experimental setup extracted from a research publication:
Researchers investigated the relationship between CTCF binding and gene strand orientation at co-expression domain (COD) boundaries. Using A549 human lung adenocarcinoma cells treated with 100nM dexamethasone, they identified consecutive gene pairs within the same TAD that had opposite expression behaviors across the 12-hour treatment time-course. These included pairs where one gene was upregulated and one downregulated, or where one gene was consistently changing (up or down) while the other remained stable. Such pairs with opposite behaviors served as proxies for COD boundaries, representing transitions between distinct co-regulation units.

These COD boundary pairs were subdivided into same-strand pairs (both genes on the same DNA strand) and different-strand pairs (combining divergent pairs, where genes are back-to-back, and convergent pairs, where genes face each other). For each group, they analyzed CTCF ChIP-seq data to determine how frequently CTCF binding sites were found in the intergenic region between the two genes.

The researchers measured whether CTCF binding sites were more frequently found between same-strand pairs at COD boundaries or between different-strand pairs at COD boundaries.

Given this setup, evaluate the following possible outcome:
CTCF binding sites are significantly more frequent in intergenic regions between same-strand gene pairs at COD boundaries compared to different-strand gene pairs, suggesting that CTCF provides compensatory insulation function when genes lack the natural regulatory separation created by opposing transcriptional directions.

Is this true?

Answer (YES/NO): YES